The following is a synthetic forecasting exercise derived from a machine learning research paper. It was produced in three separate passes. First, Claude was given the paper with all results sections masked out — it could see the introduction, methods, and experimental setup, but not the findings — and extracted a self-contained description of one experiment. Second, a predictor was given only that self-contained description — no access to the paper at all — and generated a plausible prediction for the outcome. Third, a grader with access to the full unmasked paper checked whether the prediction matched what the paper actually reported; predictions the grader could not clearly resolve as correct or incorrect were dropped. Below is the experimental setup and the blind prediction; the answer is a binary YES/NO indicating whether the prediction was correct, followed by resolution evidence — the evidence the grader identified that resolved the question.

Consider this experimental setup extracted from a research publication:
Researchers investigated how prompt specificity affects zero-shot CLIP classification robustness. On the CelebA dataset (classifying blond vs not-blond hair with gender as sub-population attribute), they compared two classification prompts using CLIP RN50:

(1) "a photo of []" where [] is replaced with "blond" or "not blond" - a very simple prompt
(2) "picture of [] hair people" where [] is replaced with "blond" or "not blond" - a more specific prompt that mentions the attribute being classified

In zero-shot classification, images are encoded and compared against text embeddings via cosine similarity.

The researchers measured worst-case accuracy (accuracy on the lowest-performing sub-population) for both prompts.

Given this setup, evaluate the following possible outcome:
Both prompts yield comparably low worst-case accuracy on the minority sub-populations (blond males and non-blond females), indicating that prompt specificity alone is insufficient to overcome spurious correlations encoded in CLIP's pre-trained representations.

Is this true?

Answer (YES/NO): NO